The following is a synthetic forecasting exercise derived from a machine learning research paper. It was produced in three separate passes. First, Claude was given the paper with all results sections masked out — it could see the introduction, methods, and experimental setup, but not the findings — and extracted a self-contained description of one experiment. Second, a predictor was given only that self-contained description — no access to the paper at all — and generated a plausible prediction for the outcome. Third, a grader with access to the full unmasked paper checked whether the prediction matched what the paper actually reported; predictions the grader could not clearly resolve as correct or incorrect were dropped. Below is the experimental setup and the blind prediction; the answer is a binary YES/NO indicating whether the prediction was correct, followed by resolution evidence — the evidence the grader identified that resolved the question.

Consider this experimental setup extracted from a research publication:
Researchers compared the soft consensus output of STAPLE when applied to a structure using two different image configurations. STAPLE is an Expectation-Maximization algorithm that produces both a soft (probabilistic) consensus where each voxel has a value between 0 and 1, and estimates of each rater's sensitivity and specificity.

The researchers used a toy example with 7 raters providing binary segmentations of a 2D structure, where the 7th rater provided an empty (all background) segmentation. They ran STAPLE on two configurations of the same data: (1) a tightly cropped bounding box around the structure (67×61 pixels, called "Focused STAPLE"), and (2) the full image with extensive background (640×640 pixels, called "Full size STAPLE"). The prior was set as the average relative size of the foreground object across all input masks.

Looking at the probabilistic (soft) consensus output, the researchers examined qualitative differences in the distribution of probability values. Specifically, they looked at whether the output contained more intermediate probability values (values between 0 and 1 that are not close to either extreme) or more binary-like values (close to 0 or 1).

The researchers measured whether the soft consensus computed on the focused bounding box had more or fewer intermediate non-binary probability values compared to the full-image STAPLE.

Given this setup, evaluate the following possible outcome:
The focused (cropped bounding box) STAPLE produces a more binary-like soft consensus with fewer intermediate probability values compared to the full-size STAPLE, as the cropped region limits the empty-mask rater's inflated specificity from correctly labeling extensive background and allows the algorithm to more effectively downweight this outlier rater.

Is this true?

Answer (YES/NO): NO